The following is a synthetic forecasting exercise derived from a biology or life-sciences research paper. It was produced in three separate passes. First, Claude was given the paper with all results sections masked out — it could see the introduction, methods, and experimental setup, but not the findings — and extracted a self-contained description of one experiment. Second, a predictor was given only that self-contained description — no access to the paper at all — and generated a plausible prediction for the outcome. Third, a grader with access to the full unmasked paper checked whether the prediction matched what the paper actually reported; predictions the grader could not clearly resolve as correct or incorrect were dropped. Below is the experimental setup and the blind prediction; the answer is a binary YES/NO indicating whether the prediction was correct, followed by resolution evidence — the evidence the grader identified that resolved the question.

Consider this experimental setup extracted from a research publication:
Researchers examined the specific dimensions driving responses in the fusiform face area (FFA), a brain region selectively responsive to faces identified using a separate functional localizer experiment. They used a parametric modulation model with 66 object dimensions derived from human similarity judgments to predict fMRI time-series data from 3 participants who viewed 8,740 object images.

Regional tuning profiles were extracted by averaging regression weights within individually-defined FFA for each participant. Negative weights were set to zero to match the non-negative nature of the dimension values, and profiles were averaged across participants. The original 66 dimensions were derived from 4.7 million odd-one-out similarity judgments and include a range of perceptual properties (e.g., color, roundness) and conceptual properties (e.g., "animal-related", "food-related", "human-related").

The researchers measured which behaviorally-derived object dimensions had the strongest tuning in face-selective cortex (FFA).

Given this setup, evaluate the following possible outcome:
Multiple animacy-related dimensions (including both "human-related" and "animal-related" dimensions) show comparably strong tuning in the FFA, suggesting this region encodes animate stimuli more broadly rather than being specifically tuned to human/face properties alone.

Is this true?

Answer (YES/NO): NO